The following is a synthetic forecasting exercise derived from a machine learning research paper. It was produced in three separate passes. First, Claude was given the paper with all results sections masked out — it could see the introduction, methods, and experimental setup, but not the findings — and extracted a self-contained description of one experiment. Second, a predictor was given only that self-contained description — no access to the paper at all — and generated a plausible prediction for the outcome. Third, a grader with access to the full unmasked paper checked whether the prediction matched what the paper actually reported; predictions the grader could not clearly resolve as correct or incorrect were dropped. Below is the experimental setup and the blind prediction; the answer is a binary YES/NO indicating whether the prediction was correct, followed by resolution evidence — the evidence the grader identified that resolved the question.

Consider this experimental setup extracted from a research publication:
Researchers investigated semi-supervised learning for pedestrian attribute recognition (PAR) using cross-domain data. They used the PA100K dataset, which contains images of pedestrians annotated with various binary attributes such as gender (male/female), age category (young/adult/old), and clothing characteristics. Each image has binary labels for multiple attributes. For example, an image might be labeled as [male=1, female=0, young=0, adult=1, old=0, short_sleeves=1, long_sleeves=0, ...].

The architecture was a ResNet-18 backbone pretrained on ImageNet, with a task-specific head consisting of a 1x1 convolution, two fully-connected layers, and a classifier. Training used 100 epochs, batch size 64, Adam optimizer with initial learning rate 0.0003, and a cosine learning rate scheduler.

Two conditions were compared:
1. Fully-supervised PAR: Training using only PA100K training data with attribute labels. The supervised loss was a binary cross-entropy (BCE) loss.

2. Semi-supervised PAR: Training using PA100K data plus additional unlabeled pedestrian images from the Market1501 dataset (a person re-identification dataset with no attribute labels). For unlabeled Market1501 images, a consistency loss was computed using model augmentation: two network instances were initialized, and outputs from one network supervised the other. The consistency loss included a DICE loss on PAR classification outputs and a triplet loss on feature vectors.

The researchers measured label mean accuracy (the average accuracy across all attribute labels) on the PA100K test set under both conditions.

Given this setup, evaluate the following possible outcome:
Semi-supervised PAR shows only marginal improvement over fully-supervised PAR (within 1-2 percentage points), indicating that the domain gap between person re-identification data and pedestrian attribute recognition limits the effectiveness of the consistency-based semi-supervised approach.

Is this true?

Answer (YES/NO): NO